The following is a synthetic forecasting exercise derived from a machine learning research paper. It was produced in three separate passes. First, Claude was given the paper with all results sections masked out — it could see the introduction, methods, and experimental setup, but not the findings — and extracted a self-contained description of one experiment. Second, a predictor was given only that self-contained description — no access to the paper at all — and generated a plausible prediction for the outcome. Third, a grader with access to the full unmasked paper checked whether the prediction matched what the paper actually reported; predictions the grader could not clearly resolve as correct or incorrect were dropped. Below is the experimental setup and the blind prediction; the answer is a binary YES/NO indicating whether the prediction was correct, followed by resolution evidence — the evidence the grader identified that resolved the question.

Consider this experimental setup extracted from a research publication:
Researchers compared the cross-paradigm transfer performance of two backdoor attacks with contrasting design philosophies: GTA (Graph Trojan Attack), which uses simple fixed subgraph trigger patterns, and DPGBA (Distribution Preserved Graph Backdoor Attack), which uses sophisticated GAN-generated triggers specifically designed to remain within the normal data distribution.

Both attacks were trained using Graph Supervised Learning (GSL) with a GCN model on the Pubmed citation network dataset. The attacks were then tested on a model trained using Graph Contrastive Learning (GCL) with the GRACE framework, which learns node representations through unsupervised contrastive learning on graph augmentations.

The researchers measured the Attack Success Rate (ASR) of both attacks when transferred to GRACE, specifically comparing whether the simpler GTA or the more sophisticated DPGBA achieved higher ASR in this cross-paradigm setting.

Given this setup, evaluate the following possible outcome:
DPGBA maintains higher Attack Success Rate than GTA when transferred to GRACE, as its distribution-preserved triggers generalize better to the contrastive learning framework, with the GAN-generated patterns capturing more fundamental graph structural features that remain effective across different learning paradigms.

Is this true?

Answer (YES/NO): NO